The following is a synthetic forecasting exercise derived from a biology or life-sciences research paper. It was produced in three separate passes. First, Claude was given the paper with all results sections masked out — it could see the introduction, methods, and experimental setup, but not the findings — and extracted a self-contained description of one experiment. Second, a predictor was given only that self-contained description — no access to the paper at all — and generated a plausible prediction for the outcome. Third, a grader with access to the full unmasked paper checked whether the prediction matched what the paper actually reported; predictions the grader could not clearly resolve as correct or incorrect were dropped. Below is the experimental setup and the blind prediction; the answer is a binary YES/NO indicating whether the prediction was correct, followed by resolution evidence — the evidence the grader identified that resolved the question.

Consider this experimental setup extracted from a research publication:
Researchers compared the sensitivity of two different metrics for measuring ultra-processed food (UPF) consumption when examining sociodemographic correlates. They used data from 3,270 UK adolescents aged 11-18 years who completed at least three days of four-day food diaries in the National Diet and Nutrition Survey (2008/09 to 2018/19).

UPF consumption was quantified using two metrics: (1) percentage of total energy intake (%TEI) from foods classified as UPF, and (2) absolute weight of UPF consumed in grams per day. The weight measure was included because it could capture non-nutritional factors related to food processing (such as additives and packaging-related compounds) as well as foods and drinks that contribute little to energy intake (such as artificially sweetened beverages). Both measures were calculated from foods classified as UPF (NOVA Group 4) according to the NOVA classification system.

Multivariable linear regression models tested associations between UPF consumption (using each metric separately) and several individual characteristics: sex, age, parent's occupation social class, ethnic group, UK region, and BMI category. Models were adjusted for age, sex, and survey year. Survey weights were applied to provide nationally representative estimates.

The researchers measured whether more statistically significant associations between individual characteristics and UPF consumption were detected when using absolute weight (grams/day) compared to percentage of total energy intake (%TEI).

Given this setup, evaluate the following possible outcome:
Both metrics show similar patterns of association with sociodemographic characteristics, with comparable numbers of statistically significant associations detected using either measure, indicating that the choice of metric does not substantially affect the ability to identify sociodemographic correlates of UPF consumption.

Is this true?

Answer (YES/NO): NO